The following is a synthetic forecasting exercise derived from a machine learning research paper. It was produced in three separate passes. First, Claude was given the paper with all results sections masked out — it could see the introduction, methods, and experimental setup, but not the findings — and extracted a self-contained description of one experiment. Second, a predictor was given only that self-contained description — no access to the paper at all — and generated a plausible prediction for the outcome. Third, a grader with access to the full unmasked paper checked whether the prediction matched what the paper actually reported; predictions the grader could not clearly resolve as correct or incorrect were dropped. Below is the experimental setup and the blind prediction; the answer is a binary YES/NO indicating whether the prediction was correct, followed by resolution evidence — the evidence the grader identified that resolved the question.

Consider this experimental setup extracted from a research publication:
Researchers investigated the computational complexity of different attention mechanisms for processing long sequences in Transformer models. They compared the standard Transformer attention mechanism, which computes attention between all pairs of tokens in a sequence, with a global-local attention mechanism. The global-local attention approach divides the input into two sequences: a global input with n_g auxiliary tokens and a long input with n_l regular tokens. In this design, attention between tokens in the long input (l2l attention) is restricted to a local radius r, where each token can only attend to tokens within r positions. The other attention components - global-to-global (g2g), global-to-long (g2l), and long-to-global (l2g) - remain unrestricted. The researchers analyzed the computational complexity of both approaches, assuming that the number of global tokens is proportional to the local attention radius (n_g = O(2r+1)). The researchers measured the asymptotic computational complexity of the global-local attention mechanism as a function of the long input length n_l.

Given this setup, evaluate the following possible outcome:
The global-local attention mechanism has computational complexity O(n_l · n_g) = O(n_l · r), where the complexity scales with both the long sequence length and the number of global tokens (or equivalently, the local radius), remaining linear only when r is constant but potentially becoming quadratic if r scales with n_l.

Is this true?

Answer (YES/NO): NO